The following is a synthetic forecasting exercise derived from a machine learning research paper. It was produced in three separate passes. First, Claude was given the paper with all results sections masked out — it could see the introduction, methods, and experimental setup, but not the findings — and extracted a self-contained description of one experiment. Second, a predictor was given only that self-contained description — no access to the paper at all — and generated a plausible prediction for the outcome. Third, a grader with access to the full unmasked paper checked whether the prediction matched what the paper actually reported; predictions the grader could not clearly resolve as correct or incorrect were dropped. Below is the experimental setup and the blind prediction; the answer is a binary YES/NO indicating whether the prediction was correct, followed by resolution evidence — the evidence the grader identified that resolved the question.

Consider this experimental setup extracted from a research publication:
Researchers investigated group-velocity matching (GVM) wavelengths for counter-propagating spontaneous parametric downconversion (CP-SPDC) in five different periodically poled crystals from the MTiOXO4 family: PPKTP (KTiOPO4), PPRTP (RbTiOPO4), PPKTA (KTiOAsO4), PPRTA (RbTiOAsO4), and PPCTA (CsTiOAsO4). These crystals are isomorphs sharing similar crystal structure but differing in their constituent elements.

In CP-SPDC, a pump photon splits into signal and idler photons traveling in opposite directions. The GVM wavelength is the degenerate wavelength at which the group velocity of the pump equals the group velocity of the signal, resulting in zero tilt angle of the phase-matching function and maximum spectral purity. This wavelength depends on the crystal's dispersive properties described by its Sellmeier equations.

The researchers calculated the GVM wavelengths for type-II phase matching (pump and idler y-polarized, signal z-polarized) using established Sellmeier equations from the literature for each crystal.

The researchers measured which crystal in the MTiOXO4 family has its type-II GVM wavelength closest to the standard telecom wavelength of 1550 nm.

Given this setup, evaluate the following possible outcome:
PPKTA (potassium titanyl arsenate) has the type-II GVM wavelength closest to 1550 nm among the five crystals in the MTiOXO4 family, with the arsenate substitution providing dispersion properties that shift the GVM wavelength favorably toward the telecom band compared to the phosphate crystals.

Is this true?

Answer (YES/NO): NO